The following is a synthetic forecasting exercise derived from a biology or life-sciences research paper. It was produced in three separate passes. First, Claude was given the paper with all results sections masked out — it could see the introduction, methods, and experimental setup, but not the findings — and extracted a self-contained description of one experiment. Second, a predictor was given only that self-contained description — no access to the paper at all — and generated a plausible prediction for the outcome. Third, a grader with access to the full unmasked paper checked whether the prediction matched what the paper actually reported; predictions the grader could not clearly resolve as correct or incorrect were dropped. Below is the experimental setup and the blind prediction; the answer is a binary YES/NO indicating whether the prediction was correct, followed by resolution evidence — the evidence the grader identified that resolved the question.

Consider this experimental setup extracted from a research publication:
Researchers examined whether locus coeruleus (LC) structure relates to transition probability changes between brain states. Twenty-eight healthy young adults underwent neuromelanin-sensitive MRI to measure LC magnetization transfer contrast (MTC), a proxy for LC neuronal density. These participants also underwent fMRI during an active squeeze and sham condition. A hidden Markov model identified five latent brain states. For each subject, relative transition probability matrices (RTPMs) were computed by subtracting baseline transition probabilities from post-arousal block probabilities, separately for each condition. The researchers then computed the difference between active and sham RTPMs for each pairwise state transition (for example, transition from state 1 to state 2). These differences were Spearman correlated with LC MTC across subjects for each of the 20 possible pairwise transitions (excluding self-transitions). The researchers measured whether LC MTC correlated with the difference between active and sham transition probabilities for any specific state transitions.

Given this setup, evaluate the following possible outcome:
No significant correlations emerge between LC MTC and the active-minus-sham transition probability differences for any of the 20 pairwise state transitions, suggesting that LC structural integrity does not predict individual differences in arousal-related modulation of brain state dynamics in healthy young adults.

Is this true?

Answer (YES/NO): NO